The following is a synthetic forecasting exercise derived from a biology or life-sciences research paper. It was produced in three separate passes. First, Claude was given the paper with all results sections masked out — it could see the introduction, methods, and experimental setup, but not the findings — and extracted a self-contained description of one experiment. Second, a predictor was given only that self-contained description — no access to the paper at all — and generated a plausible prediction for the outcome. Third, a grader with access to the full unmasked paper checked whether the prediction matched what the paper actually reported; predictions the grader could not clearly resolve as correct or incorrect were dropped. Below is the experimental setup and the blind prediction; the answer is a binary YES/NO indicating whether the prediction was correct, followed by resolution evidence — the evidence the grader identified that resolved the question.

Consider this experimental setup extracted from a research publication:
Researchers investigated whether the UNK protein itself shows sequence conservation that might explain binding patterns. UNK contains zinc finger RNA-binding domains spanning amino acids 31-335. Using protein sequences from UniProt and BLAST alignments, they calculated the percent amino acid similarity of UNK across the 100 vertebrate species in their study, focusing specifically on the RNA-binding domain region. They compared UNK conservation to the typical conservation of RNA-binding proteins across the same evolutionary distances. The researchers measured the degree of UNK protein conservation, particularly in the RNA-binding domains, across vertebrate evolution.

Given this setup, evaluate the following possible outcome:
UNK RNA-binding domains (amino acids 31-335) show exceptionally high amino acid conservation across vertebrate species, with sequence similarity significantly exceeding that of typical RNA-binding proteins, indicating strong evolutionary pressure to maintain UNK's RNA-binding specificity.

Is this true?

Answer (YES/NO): NO